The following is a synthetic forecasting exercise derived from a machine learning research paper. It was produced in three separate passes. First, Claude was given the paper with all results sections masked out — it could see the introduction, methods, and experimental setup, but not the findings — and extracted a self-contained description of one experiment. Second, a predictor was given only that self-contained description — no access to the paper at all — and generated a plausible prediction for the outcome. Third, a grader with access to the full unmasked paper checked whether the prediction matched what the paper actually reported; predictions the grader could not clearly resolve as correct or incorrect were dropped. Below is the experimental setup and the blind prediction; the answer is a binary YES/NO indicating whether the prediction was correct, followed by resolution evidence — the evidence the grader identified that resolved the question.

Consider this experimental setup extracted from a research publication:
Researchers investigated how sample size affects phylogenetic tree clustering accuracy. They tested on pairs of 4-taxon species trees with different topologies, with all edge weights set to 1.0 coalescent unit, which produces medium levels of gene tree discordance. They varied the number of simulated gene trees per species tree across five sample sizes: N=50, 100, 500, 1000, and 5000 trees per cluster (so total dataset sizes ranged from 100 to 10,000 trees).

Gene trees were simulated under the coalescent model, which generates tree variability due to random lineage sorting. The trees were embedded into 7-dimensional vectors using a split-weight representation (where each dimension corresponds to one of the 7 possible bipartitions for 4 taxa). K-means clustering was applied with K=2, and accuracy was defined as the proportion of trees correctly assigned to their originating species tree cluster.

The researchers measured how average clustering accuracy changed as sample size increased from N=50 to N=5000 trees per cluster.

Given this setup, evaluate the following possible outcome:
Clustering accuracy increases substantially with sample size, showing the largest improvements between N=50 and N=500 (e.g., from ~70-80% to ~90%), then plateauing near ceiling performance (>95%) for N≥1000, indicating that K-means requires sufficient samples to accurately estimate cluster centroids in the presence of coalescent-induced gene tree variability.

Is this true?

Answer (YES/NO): NO